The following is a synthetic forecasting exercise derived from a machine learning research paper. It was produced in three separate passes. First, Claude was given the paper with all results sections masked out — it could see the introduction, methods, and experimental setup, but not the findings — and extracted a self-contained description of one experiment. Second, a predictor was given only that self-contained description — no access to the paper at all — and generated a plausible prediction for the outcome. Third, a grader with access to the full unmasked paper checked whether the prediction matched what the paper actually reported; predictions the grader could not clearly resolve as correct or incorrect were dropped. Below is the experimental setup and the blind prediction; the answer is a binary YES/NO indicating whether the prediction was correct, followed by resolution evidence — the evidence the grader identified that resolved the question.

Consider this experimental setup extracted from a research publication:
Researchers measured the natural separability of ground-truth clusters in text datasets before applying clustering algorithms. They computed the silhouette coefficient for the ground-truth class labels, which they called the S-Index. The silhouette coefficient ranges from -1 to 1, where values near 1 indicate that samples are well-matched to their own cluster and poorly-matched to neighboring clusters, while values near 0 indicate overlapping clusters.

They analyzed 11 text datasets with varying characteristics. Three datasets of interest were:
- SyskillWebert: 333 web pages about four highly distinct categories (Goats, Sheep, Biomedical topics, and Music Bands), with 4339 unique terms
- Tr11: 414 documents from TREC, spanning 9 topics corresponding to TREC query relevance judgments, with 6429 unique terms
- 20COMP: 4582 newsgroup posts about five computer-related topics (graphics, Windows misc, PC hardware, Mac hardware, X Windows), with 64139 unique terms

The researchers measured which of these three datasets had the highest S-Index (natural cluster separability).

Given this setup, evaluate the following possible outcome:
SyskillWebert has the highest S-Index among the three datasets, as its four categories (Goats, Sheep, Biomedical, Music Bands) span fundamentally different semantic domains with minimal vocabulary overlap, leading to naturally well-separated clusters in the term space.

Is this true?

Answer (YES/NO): YES